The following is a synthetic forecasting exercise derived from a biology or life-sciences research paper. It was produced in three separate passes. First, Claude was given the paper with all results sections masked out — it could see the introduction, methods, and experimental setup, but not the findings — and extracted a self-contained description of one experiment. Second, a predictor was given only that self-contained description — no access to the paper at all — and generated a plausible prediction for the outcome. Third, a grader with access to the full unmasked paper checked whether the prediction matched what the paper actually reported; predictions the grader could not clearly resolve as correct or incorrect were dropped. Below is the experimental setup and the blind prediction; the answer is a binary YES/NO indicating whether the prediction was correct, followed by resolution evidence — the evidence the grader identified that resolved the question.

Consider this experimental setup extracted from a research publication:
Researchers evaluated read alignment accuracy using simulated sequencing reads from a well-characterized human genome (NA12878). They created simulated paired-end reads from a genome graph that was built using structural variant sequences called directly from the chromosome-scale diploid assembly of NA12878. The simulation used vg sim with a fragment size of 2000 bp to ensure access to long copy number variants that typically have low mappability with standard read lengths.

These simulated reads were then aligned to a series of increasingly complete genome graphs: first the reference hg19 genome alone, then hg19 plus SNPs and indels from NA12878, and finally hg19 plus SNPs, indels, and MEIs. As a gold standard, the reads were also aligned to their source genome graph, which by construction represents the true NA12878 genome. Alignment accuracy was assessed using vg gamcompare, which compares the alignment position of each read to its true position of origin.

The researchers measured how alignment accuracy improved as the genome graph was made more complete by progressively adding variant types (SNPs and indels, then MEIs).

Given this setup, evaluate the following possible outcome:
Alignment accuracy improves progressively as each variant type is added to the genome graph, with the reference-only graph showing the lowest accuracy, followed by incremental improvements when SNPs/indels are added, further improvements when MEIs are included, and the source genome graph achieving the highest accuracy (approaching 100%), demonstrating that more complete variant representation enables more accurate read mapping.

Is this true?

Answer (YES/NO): YES